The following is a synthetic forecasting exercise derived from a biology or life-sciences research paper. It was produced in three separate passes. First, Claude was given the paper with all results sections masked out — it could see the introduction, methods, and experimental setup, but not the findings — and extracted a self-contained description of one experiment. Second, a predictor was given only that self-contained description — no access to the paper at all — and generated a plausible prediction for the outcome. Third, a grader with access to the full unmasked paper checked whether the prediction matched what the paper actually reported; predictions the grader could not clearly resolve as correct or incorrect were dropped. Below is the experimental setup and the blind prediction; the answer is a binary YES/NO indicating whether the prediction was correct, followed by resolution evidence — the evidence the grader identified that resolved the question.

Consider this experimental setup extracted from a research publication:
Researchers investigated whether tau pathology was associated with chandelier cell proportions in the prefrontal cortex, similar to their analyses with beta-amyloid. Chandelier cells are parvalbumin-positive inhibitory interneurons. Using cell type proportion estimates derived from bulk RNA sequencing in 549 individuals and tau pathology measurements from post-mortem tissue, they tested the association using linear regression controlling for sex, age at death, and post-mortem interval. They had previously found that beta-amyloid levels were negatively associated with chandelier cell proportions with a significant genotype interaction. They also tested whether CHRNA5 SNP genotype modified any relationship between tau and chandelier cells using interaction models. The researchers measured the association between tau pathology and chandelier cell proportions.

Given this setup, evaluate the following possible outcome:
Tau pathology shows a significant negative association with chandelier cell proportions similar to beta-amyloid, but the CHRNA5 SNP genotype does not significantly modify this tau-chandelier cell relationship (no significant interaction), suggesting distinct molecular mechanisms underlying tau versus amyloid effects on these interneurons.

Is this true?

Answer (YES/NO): NO